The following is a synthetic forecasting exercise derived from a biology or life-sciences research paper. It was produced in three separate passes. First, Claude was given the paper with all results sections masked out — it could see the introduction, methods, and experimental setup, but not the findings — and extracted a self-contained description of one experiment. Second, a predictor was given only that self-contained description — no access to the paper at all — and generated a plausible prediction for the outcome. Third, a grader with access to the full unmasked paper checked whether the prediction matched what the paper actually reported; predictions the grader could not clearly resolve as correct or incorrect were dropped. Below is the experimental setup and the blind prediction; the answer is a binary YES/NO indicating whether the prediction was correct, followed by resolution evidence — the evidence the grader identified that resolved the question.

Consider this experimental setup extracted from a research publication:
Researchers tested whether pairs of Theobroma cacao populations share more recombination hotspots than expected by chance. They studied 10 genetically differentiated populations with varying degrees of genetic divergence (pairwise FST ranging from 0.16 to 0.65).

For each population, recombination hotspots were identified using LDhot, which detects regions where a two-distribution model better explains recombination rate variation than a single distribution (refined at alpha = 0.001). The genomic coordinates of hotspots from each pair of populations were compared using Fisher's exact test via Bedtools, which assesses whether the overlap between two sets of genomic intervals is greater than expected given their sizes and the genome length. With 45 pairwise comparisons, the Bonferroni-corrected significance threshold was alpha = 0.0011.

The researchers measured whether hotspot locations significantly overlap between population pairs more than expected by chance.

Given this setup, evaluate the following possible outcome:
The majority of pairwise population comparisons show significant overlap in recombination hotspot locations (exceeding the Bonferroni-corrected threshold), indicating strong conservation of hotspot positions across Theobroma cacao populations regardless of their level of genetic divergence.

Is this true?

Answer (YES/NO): NO